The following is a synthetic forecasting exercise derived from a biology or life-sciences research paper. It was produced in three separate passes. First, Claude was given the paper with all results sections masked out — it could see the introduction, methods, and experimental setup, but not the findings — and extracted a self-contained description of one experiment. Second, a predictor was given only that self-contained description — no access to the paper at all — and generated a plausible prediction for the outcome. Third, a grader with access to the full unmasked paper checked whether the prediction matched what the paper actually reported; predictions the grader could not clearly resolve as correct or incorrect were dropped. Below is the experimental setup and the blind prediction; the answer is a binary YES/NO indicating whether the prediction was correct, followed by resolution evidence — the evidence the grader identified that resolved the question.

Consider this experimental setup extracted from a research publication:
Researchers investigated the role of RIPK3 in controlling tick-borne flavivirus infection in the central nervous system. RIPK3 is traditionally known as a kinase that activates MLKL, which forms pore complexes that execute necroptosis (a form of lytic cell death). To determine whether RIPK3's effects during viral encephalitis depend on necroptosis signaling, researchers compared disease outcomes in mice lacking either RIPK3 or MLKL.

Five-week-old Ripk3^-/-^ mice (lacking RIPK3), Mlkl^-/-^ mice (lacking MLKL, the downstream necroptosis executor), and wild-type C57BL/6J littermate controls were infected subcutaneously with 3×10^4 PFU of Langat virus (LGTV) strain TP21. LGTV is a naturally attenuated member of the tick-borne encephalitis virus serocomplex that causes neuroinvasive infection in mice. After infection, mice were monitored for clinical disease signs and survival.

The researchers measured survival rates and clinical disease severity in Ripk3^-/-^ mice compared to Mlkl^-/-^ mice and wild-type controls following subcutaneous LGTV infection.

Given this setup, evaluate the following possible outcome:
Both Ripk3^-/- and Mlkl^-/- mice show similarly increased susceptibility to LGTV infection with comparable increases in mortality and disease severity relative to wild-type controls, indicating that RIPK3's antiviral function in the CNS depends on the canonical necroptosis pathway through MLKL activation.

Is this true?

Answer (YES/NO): NO